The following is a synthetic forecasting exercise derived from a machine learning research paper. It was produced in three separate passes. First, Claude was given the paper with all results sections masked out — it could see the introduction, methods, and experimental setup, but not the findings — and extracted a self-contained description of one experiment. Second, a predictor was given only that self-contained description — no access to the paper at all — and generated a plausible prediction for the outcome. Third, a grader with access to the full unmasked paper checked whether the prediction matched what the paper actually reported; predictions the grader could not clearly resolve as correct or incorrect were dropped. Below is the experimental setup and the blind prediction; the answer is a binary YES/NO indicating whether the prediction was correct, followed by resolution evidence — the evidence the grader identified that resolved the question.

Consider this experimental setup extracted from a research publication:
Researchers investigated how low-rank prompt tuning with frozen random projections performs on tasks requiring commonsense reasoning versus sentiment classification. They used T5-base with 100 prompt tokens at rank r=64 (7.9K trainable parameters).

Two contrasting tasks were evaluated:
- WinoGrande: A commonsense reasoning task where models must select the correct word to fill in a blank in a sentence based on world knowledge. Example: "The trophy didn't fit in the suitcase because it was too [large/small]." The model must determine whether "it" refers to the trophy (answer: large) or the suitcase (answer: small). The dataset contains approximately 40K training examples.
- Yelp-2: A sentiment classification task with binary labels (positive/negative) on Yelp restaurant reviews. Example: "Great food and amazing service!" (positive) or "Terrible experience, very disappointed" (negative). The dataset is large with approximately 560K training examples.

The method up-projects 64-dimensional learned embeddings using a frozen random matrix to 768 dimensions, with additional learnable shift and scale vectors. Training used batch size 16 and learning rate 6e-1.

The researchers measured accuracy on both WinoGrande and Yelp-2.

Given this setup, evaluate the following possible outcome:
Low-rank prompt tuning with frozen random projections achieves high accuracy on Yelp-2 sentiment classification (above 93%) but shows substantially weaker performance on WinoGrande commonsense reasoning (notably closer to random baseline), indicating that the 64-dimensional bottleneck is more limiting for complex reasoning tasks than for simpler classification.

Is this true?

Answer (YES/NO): NO